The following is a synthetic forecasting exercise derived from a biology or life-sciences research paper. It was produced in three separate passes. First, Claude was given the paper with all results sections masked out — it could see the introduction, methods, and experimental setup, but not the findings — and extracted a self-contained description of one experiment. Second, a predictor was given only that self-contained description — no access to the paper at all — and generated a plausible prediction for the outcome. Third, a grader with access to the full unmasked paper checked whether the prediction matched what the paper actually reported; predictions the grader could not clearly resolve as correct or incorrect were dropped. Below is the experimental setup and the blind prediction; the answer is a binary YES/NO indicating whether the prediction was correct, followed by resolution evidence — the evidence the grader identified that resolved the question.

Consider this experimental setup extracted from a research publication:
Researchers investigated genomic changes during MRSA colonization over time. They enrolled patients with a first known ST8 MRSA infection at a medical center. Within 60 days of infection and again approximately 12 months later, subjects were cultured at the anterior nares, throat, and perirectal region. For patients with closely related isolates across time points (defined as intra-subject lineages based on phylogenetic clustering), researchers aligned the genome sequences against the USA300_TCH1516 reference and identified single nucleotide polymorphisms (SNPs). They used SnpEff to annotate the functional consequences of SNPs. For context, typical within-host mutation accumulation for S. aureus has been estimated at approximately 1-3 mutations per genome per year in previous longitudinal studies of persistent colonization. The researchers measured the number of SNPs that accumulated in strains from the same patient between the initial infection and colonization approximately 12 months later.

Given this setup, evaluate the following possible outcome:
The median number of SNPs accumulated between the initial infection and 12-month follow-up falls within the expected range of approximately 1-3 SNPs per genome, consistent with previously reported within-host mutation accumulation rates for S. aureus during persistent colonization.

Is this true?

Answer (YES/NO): NO